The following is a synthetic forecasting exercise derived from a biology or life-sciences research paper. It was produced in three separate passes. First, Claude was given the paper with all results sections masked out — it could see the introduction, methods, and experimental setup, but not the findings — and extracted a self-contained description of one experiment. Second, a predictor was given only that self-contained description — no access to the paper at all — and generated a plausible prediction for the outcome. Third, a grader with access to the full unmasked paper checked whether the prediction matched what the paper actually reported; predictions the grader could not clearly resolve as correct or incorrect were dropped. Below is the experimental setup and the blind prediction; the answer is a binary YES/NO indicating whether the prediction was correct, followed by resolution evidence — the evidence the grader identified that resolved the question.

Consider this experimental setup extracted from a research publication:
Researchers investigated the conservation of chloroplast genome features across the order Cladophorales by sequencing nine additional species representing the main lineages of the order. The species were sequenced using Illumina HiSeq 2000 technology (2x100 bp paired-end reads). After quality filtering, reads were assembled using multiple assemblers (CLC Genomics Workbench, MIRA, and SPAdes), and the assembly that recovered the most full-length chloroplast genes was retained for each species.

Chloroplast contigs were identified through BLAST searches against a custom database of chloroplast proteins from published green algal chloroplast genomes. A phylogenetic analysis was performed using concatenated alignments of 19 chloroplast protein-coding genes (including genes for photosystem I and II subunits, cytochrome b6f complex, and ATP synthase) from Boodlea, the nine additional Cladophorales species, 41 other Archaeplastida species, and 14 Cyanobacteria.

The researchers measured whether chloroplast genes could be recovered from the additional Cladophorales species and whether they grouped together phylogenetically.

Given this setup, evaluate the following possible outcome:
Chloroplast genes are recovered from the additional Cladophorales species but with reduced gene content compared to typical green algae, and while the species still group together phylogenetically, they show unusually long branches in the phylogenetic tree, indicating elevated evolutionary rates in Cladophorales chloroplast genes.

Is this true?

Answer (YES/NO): YES